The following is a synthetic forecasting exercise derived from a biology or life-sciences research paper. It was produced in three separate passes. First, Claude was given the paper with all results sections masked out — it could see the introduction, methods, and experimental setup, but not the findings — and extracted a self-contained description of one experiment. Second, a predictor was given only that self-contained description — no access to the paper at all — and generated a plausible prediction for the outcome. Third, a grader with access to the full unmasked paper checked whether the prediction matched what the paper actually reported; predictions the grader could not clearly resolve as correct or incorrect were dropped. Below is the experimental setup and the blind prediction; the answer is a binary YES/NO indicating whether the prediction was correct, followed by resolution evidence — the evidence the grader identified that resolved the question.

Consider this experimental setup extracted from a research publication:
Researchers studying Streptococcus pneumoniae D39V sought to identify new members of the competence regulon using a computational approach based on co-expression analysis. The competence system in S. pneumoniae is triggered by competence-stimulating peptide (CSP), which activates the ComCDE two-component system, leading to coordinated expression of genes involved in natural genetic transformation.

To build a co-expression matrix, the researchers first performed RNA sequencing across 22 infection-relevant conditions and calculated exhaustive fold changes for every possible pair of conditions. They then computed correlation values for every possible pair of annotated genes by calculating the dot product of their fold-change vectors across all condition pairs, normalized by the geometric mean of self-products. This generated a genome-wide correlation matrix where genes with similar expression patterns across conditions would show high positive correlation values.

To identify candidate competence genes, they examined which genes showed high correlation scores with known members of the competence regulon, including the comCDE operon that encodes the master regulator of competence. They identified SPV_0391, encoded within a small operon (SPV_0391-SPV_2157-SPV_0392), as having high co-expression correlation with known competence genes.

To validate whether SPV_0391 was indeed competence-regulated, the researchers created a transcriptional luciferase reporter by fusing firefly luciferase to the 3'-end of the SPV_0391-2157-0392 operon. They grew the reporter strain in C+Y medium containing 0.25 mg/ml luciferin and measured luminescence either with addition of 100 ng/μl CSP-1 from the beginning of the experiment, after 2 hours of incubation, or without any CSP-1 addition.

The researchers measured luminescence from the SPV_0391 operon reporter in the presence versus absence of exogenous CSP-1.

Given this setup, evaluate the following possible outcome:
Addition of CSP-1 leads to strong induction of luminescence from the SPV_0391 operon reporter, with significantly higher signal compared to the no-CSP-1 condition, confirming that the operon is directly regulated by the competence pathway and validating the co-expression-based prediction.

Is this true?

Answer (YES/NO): YES